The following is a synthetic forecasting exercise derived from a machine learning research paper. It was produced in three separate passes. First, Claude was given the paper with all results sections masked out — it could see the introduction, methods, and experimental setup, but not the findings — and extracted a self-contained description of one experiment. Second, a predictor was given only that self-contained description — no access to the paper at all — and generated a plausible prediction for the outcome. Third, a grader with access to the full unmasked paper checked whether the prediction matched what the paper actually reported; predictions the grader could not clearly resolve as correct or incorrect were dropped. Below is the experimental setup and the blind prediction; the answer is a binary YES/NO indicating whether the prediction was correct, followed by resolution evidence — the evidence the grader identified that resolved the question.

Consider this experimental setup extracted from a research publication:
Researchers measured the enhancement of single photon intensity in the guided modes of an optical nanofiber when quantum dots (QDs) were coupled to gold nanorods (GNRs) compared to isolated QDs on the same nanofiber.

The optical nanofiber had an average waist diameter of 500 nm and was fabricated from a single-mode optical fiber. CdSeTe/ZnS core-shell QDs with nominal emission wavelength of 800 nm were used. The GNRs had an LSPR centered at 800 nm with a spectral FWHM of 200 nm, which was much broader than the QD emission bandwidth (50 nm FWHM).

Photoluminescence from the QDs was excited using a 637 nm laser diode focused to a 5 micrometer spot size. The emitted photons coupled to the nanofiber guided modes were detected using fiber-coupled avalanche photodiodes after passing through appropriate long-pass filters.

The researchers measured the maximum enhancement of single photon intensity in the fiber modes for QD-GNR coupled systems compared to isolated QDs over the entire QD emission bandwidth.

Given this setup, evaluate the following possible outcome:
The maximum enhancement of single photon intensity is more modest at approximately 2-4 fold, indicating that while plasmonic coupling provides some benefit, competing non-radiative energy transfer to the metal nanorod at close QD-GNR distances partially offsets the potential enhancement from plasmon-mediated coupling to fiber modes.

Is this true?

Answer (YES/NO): NO